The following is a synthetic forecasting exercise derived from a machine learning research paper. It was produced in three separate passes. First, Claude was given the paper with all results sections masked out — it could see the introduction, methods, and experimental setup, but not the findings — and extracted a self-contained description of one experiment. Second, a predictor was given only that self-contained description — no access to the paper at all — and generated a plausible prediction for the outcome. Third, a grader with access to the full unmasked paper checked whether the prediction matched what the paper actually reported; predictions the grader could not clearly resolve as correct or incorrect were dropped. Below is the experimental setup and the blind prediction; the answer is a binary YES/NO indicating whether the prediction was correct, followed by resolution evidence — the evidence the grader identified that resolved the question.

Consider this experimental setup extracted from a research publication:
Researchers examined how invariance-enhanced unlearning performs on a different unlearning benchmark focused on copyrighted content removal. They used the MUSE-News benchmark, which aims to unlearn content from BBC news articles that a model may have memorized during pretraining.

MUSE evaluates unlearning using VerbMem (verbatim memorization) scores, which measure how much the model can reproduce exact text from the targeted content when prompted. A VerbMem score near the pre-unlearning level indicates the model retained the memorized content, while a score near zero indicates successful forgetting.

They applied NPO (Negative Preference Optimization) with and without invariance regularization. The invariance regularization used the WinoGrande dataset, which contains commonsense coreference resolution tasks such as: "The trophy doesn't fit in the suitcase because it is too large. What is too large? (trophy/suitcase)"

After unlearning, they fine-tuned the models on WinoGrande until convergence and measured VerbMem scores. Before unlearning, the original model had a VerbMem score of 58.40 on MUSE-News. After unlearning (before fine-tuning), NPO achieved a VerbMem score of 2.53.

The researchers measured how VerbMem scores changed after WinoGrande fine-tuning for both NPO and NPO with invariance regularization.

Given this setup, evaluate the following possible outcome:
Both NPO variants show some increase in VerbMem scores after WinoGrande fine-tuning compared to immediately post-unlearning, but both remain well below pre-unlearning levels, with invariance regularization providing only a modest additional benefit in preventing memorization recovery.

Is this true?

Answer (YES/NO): NO